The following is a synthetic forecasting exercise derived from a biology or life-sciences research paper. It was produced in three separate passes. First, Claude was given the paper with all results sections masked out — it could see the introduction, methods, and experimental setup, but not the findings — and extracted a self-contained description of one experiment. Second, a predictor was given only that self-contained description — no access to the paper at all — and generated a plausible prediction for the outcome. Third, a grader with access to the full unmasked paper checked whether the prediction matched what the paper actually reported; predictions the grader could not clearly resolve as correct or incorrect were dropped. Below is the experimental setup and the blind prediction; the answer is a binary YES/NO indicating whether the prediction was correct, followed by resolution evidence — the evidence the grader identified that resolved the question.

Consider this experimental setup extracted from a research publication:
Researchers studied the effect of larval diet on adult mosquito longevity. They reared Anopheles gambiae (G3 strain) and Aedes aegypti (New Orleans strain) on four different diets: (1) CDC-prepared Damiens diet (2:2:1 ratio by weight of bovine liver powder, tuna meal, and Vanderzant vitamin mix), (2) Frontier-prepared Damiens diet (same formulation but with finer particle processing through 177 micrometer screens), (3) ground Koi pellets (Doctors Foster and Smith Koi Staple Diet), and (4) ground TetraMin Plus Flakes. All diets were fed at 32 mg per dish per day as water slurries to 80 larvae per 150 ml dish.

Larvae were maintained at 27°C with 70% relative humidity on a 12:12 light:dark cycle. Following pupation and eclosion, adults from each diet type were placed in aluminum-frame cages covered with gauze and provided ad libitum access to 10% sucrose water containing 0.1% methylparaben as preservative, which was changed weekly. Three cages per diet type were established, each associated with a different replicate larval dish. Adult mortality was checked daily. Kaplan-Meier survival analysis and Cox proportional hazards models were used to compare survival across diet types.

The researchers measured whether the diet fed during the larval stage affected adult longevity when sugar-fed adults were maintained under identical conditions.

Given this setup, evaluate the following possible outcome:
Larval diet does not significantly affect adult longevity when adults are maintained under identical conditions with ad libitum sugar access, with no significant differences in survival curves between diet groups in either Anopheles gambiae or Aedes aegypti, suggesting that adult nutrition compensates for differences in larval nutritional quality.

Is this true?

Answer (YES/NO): NO